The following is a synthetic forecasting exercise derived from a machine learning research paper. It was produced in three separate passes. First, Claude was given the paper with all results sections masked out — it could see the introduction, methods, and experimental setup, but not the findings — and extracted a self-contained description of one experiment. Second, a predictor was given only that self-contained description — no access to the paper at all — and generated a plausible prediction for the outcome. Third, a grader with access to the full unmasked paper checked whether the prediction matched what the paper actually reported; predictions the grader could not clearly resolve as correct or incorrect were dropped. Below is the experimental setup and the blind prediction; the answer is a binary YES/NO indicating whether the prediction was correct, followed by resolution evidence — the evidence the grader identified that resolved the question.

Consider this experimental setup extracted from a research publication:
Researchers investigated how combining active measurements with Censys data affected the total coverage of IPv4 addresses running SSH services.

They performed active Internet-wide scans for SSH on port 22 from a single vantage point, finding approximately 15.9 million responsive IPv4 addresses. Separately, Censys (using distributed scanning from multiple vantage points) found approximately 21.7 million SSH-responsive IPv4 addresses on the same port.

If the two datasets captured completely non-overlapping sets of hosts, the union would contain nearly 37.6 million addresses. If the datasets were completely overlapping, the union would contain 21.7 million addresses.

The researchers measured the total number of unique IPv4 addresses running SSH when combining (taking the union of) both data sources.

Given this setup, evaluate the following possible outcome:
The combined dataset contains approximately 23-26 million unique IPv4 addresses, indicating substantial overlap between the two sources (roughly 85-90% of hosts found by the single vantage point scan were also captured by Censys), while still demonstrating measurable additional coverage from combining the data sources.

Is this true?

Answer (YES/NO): YES